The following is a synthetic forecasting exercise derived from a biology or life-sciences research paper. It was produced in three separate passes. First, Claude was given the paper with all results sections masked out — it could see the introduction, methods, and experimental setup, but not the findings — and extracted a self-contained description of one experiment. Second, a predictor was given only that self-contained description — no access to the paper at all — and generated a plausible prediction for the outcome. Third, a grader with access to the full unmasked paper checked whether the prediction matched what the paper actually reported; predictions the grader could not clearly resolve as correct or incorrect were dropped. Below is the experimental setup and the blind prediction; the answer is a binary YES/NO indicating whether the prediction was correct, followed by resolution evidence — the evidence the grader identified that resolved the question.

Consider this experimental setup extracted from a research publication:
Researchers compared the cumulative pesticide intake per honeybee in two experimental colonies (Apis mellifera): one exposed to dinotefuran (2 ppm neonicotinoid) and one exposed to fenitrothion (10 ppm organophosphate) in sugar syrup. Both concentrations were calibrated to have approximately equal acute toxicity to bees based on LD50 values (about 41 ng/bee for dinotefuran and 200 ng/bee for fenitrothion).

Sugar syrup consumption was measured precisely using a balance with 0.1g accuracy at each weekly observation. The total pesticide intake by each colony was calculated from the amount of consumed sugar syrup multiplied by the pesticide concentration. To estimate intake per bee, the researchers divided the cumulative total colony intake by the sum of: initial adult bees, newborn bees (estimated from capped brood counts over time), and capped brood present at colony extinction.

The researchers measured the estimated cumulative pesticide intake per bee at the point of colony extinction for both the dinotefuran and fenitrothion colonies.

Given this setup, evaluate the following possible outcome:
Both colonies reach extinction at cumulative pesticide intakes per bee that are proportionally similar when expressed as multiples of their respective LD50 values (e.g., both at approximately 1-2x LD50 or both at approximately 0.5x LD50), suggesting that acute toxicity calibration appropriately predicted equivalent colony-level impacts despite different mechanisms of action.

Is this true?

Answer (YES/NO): NO